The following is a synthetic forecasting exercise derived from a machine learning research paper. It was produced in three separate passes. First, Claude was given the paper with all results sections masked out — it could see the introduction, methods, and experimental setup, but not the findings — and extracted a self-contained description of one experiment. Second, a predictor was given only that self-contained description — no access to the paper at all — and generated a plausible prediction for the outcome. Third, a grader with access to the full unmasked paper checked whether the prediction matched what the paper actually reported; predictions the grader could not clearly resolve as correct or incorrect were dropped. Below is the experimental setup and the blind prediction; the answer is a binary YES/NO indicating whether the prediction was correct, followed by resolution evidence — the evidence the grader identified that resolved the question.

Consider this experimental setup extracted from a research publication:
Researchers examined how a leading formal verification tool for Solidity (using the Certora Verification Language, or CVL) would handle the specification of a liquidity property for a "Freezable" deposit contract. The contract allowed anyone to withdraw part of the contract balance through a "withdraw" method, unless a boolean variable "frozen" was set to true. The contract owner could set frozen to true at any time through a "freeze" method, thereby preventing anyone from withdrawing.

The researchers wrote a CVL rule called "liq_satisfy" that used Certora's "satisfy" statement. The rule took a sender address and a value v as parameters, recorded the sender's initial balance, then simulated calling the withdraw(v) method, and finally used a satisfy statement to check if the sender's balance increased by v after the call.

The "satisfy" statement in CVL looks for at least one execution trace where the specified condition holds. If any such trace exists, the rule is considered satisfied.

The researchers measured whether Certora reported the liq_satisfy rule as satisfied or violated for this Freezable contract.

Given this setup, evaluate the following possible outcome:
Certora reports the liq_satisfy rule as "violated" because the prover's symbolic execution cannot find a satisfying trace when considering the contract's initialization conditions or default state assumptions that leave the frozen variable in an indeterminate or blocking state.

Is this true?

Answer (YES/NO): NO